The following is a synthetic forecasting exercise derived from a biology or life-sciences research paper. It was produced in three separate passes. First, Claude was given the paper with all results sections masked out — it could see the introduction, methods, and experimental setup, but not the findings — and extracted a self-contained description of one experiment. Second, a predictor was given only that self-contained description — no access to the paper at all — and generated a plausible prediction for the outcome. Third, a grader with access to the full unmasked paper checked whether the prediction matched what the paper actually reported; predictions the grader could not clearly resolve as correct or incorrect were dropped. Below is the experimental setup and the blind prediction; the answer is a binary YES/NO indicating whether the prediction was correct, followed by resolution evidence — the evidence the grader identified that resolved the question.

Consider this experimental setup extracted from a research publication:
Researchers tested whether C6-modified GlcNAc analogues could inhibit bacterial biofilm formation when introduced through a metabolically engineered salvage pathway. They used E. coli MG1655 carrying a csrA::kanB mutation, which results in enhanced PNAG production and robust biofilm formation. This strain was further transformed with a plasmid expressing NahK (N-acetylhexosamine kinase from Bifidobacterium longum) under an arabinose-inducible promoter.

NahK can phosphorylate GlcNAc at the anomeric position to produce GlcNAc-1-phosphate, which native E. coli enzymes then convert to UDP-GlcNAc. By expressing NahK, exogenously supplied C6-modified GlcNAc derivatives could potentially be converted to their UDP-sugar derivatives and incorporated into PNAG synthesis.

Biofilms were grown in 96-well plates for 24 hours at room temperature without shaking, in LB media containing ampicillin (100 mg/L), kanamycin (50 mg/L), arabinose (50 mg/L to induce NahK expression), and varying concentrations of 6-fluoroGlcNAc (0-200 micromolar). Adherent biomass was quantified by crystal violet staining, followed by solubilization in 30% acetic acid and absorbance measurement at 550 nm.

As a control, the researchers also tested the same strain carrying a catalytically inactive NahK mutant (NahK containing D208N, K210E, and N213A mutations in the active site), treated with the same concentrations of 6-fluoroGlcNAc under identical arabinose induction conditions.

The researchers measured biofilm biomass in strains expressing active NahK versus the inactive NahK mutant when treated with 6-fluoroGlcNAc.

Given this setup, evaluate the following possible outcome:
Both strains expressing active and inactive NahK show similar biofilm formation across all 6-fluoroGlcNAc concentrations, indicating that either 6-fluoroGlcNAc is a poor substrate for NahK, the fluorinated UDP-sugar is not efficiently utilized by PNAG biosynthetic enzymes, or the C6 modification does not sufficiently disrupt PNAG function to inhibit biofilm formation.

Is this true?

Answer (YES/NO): NO